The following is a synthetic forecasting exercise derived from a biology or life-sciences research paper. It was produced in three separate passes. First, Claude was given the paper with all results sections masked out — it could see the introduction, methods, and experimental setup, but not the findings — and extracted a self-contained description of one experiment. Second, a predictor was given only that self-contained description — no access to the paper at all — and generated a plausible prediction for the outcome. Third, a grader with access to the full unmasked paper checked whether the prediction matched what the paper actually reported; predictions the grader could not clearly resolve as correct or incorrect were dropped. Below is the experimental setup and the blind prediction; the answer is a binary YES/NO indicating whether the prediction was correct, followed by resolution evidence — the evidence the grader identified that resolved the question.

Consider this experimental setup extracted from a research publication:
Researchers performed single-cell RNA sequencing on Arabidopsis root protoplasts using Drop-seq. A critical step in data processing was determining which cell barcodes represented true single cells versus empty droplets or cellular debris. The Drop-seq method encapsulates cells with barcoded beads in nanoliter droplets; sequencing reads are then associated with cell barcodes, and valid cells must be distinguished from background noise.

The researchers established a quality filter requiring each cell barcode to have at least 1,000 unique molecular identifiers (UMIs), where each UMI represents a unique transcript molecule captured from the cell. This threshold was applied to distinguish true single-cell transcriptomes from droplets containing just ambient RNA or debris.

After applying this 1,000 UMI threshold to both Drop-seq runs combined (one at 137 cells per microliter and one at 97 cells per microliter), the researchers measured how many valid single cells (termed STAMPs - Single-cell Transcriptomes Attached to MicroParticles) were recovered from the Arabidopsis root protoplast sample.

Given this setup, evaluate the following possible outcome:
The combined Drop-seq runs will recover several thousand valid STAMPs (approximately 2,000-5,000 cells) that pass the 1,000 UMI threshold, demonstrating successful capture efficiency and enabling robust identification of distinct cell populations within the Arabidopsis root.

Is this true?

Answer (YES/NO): YES